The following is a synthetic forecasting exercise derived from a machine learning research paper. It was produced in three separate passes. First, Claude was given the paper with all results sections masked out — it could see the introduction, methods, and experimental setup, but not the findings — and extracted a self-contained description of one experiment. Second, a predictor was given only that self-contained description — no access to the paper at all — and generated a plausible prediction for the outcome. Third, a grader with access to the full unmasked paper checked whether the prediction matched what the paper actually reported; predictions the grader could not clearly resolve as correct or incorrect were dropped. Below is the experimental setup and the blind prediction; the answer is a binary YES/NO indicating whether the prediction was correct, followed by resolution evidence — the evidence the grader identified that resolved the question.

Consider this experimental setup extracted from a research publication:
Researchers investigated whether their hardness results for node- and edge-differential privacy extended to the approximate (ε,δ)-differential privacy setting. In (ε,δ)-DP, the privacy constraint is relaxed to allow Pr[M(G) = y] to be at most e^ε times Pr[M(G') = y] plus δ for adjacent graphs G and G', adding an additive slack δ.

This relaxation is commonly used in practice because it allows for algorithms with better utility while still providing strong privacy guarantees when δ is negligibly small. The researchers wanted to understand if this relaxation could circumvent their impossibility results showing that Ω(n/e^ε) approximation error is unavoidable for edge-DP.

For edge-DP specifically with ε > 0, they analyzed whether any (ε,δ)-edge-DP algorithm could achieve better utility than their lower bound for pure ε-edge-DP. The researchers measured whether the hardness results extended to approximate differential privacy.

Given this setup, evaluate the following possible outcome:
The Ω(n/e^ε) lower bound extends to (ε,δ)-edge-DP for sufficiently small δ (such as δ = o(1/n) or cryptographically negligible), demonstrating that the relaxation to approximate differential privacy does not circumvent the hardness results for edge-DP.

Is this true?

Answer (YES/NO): YES